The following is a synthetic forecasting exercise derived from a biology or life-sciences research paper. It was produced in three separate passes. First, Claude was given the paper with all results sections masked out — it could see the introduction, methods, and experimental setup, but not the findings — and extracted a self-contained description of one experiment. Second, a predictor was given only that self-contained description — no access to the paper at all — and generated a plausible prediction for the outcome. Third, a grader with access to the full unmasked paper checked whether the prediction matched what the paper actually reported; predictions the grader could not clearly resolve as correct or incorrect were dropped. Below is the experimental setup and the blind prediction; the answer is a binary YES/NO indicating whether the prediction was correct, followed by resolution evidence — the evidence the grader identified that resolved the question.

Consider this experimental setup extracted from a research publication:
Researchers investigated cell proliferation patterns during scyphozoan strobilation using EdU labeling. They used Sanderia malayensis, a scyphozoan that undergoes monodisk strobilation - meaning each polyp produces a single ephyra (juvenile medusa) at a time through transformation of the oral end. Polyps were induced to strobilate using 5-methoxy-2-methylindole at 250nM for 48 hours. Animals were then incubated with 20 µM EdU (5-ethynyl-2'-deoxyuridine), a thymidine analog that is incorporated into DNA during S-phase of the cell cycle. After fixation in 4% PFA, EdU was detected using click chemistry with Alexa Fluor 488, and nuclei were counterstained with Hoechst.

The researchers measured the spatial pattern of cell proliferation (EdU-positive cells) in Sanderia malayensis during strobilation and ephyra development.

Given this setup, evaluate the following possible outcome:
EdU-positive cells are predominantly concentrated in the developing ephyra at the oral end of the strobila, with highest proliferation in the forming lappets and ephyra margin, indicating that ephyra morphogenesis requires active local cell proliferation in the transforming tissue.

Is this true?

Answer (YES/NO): NO